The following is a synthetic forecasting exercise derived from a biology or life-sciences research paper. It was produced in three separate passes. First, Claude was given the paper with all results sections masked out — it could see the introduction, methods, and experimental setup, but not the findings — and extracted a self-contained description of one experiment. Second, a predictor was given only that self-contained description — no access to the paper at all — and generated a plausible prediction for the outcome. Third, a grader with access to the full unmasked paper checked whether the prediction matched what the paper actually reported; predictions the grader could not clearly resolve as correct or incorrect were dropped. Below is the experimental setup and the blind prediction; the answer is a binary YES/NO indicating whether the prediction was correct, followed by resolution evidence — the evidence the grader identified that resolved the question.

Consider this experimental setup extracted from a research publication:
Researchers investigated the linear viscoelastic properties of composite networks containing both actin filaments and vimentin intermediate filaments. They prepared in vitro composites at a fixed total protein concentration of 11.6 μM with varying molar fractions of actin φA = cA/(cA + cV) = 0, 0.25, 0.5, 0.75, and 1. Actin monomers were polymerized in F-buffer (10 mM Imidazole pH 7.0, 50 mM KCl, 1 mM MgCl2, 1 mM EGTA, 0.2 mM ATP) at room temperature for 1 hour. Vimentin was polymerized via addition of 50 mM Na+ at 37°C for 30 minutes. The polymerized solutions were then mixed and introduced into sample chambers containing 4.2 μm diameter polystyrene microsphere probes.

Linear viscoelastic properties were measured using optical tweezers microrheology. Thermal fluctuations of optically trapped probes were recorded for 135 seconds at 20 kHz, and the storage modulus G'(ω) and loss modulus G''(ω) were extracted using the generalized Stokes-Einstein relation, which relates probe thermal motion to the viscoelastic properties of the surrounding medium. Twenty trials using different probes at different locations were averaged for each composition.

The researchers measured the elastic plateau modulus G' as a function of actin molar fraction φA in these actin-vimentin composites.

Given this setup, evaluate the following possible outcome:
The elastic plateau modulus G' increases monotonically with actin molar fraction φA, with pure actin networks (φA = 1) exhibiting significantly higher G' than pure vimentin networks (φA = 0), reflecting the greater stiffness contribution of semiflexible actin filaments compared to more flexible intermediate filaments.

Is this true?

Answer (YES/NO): NO